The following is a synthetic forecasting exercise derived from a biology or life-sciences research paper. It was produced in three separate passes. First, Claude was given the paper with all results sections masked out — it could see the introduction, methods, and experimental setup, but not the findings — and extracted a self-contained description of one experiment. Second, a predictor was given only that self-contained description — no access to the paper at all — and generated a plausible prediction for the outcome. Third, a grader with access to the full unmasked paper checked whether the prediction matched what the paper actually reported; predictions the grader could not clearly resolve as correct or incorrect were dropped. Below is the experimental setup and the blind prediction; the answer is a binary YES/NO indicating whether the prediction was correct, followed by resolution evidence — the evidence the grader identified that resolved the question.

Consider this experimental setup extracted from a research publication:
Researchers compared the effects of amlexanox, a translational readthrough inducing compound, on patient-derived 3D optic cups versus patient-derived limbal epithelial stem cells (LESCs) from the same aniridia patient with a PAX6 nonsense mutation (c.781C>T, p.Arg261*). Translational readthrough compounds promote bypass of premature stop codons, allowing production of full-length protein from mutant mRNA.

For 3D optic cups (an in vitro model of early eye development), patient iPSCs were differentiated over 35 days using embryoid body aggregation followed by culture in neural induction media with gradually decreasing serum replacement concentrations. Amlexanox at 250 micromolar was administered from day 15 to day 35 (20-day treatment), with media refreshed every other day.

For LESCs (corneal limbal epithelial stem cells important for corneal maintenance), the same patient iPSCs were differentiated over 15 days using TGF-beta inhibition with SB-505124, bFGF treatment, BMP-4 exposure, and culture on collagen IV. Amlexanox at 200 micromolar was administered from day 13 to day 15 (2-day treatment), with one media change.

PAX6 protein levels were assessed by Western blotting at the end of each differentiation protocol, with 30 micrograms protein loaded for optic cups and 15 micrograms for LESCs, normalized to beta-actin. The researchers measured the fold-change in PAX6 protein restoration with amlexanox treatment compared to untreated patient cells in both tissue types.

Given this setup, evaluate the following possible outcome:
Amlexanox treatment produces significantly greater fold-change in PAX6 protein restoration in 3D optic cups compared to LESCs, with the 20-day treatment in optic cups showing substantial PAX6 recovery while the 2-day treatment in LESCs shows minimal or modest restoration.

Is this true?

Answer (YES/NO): NO